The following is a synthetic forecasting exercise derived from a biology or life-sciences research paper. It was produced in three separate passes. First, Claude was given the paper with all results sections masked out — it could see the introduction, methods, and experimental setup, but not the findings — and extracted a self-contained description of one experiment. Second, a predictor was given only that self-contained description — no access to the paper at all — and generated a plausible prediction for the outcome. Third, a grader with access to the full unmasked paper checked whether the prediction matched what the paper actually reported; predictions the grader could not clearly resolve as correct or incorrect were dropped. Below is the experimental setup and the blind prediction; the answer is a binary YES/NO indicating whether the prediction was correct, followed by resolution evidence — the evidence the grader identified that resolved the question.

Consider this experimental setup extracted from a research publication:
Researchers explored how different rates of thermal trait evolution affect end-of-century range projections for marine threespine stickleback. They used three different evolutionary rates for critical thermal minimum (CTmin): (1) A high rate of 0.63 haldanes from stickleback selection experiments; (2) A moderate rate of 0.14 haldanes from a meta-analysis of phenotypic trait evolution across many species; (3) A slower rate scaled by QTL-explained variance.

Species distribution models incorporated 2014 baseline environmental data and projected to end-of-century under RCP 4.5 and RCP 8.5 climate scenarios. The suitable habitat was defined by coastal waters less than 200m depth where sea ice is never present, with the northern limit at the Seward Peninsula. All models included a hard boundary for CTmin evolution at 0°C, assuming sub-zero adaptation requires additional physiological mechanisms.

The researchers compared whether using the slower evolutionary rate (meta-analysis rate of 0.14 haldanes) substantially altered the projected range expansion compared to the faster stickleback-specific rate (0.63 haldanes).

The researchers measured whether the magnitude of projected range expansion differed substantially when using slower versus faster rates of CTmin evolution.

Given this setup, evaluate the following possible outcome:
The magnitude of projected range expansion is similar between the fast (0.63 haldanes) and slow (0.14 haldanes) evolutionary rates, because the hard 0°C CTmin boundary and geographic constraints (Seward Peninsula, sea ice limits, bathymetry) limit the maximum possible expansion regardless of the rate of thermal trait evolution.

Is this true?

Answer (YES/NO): YES